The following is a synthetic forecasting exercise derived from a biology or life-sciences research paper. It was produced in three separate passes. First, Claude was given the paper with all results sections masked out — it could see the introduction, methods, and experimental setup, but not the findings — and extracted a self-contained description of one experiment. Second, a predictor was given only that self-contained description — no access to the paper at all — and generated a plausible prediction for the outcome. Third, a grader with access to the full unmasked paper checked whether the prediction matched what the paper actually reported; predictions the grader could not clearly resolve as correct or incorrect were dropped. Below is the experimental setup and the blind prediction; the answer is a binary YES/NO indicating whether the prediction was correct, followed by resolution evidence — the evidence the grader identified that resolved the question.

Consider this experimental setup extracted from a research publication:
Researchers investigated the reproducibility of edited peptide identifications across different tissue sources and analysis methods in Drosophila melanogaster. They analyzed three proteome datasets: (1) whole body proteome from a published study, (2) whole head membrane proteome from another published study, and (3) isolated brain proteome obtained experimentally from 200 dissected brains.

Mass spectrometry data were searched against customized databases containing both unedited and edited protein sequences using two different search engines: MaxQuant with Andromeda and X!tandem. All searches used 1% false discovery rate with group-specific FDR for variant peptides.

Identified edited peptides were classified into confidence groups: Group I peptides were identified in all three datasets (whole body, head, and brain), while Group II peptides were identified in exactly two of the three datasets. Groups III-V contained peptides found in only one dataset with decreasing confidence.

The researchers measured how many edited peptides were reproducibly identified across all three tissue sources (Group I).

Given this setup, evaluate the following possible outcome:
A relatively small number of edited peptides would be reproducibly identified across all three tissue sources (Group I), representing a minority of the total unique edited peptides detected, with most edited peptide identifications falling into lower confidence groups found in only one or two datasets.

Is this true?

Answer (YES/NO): YES